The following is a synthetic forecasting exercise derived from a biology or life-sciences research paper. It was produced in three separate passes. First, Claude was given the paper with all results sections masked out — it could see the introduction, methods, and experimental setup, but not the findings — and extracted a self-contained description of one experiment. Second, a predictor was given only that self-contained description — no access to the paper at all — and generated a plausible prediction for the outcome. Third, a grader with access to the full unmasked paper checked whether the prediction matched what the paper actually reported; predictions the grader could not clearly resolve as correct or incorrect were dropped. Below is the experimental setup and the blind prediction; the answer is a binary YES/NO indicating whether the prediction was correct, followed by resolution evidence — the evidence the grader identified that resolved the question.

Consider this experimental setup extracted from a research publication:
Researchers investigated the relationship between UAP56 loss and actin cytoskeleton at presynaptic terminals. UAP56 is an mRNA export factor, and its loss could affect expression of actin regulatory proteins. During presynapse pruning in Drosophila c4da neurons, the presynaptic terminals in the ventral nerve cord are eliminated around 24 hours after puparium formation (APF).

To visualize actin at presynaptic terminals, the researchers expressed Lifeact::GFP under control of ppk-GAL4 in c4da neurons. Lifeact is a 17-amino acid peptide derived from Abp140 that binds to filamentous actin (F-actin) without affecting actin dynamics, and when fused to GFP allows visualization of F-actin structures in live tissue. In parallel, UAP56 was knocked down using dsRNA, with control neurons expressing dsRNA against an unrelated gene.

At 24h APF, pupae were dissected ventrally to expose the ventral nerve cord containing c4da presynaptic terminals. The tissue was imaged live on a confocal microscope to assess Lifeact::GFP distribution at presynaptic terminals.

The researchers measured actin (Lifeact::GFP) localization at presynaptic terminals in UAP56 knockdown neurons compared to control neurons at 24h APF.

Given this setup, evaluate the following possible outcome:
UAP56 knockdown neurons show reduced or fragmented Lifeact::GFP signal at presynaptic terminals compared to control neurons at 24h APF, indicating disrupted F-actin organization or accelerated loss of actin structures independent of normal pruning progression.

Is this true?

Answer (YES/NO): NO